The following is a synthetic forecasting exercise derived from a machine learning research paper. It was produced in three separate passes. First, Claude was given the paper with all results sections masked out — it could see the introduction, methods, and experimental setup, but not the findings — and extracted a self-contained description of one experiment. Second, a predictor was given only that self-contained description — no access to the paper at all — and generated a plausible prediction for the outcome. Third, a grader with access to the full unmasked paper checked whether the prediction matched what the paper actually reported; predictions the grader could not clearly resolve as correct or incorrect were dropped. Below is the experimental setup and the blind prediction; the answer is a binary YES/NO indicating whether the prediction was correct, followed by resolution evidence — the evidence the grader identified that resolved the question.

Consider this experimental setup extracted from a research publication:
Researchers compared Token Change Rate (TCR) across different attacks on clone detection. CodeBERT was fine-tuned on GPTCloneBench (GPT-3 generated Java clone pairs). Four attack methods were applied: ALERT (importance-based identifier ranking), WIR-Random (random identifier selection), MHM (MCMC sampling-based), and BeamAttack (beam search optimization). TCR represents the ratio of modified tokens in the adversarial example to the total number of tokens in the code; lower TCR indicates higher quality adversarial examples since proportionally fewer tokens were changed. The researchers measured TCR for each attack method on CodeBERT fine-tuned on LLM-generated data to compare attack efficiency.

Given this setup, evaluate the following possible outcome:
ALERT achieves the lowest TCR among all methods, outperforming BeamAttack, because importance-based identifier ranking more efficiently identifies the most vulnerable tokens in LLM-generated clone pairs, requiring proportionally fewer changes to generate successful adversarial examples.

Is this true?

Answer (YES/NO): NO